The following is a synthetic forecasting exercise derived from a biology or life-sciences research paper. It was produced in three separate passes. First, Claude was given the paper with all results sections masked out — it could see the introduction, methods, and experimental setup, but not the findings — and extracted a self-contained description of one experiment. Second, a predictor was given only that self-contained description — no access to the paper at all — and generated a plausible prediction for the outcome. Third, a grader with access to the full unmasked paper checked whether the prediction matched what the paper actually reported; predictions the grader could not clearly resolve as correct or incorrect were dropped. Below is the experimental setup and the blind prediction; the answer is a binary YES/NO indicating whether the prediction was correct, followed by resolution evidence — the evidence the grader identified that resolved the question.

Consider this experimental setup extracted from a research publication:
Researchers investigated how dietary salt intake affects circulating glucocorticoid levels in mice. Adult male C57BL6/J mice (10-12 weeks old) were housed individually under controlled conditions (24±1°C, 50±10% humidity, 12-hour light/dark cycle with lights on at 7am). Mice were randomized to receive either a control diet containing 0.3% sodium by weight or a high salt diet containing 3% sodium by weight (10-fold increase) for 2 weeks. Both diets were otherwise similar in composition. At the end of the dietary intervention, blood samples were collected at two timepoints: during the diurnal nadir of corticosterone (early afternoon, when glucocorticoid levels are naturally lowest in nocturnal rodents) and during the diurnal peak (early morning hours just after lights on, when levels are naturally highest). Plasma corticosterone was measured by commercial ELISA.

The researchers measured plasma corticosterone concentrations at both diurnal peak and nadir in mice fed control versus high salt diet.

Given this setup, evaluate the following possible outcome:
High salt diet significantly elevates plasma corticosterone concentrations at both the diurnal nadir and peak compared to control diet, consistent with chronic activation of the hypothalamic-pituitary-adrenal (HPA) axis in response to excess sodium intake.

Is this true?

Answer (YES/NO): NO